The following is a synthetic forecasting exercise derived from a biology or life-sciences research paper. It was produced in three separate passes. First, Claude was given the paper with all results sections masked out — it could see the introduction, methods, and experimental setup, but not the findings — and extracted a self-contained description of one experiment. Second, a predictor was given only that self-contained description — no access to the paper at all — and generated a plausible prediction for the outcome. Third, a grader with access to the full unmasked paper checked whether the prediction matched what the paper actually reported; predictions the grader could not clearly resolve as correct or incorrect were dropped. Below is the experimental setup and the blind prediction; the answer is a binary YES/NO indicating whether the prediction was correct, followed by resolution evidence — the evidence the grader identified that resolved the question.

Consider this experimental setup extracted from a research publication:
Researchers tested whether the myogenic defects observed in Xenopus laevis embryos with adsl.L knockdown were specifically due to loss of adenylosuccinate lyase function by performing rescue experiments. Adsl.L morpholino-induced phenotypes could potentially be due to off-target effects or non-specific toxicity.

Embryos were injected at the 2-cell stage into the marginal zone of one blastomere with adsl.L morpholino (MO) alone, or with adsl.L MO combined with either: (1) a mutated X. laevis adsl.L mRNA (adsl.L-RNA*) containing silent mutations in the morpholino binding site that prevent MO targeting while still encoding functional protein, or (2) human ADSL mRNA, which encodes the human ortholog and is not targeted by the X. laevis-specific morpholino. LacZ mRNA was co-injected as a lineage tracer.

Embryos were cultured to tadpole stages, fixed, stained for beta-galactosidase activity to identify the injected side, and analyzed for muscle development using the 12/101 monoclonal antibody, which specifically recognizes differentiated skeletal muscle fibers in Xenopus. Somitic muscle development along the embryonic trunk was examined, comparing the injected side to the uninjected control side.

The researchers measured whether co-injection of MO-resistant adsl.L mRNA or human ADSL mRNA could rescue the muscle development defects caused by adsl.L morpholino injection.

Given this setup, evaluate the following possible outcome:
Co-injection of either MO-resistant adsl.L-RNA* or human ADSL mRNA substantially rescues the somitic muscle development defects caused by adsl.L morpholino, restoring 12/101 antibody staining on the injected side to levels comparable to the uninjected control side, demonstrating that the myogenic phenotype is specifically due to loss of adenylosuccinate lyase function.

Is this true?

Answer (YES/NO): NO